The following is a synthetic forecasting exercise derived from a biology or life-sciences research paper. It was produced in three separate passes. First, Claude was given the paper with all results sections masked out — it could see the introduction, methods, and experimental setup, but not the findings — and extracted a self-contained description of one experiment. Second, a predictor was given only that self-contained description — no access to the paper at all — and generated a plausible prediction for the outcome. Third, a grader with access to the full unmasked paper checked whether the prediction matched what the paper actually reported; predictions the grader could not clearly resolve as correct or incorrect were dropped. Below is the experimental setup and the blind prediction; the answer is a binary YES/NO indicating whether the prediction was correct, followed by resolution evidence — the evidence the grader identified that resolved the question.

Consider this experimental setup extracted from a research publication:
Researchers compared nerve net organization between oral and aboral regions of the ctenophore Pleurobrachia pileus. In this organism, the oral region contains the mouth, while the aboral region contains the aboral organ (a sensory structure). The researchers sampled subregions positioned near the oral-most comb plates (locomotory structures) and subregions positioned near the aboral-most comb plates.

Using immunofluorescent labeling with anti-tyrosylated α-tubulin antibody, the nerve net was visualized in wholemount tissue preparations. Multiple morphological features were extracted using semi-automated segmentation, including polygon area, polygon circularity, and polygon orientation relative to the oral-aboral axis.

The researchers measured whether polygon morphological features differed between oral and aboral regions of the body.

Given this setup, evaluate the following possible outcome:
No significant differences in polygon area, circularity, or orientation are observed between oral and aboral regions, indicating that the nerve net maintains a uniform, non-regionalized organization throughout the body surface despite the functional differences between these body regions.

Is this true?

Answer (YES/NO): NO